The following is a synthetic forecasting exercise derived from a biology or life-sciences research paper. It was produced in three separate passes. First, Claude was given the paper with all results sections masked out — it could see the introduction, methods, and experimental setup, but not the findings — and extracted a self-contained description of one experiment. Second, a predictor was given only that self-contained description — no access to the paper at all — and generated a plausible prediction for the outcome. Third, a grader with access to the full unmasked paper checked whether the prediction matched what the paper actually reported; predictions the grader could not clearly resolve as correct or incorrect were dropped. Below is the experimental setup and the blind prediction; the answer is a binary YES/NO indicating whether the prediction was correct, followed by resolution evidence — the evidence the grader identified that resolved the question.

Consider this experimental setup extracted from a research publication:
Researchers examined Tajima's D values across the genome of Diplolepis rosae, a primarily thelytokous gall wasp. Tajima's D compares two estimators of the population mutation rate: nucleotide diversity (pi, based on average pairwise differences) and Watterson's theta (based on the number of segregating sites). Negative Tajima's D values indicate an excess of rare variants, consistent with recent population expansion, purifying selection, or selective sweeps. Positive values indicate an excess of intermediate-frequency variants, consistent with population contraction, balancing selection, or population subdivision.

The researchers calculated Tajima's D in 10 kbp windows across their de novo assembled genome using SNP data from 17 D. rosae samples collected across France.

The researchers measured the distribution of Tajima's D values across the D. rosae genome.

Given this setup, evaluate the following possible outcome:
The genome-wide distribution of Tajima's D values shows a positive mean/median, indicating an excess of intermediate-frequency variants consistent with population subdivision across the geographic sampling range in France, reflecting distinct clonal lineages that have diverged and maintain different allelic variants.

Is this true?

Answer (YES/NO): NO